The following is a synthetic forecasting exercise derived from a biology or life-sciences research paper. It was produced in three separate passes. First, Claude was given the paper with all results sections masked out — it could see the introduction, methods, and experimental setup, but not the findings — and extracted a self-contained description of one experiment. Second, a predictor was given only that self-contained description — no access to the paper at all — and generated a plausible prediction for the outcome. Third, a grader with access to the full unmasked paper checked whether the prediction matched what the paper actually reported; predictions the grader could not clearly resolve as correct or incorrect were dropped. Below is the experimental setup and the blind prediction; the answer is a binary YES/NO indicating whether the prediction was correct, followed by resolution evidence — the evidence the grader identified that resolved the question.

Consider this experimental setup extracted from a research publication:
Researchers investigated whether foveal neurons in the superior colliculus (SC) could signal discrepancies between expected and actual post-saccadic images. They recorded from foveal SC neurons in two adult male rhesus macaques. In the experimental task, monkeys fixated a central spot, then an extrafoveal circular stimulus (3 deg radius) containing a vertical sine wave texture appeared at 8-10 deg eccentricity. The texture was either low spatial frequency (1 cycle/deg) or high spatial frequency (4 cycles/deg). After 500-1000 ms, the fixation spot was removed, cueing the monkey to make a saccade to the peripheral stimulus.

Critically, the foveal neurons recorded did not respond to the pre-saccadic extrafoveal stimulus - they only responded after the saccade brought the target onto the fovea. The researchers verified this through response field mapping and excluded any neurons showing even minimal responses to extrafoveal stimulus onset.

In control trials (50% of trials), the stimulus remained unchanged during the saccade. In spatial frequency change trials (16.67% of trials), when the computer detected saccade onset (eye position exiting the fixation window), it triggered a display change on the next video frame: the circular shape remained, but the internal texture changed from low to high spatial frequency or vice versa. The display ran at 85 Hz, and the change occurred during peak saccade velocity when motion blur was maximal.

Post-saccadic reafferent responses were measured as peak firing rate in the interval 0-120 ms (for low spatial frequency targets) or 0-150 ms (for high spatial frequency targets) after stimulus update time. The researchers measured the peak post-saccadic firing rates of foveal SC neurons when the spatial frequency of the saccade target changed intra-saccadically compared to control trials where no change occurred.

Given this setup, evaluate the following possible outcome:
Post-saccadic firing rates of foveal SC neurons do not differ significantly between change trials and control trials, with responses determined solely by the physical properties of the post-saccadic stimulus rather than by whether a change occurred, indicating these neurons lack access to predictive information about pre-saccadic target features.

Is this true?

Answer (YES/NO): NO